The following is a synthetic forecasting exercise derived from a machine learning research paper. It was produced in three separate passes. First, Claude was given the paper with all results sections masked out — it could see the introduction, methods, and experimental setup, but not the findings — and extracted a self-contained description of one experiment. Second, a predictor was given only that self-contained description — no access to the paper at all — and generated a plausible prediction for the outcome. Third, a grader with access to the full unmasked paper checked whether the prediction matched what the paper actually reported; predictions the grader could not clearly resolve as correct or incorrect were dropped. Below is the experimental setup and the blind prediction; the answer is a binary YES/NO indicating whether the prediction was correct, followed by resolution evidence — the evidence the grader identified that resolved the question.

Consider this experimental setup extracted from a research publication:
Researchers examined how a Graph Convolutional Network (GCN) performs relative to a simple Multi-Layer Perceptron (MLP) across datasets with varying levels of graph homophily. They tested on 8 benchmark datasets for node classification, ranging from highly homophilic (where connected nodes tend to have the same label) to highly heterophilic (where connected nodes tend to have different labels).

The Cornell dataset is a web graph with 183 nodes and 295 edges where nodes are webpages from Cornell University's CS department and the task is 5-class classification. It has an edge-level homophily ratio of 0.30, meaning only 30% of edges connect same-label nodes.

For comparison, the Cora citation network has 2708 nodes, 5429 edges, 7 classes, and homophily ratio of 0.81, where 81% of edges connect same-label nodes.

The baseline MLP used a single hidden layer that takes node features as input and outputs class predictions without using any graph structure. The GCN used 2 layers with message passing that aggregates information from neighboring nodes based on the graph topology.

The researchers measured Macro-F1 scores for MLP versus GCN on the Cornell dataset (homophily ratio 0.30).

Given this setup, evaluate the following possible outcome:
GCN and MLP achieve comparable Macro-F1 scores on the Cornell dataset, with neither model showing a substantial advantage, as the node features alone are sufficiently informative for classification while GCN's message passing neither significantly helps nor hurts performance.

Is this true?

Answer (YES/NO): NO